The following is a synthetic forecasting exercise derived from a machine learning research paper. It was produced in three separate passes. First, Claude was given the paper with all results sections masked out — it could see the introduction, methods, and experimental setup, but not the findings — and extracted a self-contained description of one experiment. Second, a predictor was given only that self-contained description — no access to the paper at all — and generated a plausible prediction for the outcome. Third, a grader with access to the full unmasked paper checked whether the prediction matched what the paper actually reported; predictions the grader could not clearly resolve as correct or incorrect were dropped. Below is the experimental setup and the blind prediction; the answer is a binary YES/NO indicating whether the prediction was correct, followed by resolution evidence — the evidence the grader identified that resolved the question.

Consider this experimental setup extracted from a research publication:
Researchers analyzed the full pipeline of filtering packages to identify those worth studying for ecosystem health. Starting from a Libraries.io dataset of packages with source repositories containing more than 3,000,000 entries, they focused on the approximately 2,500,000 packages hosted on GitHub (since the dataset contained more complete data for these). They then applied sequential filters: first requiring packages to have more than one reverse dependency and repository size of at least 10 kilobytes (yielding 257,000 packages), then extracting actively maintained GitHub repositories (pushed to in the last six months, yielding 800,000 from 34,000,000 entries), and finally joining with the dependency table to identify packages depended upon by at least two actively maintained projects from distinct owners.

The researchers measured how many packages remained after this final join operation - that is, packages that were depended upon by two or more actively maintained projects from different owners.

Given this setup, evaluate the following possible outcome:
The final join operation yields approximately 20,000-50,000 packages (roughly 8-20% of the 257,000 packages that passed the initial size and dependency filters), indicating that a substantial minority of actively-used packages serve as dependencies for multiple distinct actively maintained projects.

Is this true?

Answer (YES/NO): NO